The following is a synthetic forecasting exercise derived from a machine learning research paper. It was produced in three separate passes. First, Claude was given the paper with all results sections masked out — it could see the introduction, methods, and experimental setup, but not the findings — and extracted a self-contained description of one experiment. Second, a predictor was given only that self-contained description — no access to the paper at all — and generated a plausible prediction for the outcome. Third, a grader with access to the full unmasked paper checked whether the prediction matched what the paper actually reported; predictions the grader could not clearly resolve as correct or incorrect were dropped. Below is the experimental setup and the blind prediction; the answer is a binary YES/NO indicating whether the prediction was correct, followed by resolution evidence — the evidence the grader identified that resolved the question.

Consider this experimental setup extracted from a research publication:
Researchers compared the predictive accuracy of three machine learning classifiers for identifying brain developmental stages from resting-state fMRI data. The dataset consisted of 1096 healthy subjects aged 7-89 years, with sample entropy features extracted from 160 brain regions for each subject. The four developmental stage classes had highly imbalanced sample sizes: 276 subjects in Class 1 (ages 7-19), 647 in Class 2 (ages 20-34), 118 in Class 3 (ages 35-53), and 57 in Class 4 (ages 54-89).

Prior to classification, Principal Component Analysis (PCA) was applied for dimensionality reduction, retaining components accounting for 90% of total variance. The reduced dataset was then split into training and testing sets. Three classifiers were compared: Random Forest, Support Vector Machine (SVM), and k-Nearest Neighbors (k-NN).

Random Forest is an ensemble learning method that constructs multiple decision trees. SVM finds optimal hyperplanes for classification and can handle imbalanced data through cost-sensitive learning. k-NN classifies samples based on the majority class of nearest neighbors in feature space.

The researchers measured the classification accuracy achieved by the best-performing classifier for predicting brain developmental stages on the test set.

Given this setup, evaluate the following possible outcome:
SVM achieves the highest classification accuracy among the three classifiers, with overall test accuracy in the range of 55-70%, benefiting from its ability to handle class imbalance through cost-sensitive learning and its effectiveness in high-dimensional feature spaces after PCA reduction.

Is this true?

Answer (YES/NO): NO